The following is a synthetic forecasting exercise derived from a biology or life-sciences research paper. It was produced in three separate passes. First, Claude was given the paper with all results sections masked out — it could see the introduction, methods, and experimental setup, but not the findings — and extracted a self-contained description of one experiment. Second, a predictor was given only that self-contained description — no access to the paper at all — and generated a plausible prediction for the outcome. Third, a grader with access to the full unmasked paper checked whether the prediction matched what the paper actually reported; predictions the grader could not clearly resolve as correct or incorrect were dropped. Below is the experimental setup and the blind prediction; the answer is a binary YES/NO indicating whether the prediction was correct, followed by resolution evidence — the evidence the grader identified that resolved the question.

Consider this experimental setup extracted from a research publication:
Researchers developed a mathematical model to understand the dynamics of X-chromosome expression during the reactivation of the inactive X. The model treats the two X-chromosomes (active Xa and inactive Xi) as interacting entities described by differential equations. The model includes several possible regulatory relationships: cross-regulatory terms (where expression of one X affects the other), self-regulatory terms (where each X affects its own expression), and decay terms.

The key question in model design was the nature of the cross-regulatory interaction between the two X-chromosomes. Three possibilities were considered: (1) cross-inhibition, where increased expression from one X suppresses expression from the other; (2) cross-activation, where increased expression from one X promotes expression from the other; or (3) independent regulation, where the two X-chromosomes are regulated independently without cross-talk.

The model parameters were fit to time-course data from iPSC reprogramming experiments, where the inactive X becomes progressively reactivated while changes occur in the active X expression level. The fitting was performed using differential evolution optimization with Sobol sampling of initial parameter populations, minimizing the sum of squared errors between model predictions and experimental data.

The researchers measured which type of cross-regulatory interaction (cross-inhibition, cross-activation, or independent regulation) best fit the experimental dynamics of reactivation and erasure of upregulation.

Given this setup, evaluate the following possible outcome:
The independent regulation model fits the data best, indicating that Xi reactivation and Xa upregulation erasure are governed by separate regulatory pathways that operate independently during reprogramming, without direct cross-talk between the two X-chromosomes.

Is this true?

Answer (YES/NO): NO